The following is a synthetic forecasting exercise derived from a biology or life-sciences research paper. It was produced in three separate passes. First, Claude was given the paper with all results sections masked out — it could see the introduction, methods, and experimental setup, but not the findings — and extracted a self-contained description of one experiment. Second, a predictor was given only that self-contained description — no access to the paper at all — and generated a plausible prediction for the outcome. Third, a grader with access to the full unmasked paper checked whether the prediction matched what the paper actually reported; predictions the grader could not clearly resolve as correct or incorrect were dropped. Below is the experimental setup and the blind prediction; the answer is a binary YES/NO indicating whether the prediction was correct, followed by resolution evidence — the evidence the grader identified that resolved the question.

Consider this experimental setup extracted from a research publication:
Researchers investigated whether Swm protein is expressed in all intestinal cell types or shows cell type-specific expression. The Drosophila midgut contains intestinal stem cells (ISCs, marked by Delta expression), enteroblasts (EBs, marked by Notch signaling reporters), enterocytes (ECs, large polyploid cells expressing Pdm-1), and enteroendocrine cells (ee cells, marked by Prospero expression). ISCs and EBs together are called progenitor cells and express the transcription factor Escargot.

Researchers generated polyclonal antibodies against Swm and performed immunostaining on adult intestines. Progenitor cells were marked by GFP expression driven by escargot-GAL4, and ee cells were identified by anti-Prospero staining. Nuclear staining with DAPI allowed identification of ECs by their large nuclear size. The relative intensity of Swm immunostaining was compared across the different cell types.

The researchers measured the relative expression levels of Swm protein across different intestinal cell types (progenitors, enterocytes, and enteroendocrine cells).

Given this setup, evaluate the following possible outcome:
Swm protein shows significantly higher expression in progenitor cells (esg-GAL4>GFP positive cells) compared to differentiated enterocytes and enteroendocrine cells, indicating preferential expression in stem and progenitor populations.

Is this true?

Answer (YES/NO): NO